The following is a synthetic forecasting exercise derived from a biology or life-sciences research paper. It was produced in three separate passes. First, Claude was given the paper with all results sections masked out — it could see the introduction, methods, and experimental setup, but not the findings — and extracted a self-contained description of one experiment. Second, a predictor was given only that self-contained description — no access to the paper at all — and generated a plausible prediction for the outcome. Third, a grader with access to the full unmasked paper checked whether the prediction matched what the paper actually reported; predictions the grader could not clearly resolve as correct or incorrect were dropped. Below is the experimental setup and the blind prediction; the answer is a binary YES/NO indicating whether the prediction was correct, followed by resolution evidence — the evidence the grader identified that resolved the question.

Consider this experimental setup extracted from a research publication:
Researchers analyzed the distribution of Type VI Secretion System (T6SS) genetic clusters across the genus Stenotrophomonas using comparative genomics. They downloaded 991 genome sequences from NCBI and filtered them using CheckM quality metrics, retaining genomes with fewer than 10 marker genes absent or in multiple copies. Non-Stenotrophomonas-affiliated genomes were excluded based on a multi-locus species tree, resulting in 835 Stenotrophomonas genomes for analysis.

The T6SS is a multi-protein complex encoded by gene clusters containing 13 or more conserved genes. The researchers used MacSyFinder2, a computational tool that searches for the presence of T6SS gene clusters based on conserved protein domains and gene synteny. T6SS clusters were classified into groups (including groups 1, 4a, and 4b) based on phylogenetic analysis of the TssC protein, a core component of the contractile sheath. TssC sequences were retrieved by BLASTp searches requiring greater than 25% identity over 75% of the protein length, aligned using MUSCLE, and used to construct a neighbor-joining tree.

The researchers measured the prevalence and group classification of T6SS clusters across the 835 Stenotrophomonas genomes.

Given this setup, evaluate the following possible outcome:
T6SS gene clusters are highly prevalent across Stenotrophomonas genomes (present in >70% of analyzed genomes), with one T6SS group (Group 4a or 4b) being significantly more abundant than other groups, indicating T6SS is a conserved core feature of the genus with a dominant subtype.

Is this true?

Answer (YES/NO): NO